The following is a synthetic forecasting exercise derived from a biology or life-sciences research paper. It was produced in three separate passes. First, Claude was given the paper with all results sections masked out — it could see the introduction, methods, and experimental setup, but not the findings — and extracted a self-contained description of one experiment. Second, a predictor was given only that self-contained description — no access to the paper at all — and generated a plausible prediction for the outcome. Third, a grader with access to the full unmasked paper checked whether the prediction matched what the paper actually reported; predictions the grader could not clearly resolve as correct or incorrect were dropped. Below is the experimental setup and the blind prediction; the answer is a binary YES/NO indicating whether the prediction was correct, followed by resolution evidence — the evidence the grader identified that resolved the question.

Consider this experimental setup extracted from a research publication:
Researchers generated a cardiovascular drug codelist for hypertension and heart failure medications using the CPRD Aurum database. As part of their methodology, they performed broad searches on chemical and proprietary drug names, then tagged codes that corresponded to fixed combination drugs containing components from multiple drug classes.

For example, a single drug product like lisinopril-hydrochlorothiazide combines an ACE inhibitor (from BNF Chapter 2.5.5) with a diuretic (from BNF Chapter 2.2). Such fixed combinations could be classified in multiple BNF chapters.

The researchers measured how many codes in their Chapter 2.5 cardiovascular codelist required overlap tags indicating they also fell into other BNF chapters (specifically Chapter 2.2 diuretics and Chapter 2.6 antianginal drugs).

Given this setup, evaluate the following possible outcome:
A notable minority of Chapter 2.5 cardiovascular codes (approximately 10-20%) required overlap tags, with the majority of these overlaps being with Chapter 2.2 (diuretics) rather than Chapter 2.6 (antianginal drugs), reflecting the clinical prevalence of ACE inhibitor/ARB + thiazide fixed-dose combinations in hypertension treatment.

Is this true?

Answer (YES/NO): YES